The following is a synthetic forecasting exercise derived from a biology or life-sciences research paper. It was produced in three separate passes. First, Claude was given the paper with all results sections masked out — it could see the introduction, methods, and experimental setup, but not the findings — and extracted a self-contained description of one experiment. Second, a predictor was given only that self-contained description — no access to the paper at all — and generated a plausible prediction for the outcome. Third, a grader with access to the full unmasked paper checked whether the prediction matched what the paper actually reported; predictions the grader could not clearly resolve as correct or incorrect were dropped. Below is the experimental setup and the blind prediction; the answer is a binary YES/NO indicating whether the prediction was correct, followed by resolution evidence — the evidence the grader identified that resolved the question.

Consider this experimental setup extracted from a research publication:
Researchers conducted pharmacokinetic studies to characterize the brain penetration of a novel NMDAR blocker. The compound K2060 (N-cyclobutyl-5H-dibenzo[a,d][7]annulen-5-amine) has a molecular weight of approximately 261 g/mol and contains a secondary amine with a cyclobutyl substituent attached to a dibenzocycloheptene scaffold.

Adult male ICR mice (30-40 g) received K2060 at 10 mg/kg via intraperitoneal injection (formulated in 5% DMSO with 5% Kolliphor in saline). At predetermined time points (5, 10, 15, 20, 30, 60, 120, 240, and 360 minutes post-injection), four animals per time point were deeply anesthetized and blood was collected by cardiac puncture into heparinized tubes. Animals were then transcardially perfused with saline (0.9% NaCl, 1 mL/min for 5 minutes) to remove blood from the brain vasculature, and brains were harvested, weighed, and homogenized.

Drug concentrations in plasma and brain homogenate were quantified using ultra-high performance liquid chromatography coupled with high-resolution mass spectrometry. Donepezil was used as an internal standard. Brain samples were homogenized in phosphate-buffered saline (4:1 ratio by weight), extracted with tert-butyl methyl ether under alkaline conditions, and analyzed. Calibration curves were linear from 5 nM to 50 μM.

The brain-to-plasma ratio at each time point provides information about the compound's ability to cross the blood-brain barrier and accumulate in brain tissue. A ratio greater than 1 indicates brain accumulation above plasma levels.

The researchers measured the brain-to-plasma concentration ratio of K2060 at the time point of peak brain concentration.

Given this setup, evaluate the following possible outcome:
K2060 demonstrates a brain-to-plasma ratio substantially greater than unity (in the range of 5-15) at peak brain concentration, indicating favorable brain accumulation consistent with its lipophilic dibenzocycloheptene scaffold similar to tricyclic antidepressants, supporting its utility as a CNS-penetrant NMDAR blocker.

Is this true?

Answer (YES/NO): NO